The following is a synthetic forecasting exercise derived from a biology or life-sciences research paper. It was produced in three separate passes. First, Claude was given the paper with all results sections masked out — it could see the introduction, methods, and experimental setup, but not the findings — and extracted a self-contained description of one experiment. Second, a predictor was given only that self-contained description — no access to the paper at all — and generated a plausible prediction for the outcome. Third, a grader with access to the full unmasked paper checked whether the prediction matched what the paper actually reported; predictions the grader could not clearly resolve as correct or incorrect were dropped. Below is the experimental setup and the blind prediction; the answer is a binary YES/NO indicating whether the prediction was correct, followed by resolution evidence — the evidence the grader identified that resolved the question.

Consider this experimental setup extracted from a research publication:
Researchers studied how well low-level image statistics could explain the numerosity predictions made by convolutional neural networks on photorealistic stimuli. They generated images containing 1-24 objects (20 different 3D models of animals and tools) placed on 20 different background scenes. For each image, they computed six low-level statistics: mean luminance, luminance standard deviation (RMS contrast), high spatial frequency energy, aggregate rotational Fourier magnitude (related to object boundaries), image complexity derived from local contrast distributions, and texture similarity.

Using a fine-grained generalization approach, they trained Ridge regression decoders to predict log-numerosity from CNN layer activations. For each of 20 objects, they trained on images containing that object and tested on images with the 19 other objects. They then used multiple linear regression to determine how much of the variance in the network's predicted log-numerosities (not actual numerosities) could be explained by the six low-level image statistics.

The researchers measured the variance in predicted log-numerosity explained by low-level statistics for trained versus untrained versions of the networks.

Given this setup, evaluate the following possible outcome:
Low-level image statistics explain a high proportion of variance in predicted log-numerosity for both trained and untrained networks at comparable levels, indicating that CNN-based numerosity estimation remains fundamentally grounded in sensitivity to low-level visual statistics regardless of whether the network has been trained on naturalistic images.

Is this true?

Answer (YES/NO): NO